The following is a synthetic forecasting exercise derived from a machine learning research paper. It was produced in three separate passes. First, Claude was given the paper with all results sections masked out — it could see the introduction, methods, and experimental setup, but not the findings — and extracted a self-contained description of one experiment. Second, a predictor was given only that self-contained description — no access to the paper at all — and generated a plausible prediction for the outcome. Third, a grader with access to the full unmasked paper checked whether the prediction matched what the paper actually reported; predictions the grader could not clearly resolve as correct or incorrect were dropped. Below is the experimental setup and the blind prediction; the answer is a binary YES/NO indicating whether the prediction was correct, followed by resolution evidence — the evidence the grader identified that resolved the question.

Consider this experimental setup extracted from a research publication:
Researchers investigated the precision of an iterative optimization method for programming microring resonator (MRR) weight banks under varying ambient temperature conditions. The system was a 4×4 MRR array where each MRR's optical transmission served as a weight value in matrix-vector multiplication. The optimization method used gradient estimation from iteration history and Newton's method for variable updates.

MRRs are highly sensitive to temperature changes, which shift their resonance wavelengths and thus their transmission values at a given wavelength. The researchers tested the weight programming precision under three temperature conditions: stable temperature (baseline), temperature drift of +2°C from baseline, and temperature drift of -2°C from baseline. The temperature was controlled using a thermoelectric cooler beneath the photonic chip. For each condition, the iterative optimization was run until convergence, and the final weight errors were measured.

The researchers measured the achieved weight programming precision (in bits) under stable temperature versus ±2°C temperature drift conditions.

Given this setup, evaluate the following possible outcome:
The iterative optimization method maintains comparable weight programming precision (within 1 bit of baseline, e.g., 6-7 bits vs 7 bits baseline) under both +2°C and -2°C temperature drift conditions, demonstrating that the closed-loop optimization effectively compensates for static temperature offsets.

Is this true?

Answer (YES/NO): YES